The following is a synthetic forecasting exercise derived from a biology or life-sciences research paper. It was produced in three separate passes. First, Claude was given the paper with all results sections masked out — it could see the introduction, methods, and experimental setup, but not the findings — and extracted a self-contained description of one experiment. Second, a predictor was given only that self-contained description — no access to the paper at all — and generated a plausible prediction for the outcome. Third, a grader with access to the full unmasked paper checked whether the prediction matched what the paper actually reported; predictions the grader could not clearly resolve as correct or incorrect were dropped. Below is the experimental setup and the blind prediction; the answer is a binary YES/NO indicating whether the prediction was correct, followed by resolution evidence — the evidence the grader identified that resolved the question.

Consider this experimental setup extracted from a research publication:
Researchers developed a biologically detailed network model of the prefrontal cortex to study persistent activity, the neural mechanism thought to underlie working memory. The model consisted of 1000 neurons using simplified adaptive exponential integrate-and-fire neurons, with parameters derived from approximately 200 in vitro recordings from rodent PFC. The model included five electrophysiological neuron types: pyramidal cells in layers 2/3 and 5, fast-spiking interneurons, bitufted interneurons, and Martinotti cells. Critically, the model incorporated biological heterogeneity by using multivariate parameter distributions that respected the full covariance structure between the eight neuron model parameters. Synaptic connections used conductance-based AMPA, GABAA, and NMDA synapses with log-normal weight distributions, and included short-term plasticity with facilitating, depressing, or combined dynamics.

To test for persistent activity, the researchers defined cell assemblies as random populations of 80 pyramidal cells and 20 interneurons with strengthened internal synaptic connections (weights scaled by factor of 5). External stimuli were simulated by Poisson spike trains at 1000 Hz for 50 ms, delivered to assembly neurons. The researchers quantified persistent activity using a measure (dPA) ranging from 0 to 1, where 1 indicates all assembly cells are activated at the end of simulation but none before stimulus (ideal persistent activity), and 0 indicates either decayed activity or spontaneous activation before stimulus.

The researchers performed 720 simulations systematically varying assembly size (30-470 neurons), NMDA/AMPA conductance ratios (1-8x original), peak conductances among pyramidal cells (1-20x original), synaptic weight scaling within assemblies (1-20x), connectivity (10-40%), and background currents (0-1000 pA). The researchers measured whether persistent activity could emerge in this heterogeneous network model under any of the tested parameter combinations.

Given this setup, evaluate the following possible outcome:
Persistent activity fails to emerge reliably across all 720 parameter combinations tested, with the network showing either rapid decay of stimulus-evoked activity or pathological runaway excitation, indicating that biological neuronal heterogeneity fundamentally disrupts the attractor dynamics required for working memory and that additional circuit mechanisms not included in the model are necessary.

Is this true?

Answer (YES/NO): NO